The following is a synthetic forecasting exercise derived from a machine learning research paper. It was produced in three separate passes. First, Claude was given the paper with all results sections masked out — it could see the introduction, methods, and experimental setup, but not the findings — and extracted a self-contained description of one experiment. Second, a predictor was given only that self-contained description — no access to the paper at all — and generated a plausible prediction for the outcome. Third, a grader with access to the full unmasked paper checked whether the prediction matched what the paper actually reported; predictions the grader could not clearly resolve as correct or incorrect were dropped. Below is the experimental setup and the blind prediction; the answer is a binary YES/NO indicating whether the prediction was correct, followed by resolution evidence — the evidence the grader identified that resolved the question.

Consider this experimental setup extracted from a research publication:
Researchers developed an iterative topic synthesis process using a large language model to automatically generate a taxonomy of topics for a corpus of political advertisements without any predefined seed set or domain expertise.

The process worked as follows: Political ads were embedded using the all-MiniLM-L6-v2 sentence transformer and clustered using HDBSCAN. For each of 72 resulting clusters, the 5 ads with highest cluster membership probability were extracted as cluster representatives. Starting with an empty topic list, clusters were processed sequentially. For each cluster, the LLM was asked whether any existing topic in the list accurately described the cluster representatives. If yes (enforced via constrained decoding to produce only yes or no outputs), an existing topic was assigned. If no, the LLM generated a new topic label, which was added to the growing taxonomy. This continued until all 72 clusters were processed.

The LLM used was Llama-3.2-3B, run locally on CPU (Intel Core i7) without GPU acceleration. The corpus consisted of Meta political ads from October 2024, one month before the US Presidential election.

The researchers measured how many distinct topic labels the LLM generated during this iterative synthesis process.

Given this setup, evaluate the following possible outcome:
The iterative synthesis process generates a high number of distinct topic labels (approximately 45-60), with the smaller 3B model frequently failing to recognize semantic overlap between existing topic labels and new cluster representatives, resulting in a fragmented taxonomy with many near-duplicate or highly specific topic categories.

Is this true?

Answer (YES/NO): NO